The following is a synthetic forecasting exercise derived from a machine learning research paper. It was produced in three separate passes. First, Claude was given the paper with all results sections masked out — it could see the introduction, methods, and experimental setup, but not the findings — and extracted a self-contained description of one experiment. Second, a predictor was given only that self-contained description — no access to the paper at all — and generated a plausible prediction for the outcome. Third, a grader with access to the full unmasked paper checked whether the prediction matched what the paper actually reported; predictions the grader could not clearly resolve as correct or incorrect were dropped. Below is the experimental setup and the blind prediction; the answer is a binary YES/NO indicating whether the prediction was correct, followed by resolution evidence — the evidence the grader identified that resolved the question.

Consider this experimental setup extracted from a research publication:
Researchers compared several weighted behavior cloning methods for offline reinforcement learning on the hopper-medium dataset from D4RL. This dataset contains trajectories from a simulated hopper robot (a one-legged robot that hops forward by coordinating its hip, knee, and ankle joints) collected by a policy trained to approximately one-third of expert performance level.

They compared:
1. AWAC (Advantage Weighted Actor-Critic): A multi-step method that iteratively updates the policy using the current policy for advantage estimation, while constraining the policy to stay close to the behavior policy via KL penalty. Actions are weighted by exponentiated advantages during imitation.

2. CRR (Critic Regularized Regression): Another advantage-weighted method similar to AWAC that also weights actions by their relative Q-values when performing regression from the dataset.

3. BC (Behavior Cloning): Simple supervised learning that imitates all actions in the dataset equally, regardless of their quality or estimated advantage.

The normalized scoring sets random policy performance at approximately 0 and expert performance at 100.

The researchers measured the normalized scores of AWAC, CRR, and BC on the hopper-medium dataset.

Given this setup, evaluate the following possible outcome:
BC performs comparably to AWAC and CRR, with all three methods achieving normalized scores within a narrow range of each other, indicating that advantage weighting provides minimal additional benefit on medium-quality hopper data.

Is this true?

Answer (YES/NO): NO